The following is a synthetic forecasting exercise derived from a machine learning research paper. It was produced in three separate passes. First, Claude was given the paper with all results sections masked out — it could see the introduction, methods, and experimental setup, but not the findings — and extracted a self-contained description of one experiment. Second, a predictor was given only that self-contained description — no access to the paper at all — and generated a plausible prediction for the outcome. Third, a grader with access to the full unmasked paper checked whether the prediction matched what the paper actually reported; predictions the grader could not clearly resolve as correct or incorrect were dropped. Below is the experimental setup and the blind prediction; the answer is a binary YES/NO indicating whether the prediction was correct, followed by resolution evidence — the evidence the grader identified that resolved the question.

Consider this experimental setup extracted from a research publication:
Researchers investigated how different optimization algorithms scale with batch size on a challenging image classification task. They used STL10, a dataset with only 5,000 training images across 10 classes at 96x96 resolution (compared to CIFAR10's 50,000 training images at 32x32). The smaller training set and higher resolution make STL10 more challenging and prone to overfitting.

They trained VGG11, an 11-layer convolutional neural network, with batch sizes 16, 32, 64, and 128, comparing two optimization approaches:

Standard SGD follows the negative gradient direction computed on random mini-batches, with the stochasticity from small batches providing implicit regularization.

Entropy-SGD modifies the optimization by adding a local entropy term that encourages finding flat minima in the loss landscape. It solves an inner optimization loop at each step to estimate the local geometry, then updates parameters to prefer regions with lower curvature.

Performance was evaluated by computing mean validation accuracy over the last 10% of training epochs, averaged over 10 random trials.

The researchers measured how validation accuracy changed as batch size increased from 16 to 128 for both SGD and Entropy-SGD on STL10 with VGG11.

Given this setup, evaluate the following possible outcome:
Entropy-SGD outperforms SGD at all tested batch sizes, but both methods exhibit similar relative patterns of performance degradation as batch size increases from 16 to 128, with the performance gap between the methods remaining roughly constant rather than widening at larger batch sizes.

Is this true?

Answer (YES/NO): NO